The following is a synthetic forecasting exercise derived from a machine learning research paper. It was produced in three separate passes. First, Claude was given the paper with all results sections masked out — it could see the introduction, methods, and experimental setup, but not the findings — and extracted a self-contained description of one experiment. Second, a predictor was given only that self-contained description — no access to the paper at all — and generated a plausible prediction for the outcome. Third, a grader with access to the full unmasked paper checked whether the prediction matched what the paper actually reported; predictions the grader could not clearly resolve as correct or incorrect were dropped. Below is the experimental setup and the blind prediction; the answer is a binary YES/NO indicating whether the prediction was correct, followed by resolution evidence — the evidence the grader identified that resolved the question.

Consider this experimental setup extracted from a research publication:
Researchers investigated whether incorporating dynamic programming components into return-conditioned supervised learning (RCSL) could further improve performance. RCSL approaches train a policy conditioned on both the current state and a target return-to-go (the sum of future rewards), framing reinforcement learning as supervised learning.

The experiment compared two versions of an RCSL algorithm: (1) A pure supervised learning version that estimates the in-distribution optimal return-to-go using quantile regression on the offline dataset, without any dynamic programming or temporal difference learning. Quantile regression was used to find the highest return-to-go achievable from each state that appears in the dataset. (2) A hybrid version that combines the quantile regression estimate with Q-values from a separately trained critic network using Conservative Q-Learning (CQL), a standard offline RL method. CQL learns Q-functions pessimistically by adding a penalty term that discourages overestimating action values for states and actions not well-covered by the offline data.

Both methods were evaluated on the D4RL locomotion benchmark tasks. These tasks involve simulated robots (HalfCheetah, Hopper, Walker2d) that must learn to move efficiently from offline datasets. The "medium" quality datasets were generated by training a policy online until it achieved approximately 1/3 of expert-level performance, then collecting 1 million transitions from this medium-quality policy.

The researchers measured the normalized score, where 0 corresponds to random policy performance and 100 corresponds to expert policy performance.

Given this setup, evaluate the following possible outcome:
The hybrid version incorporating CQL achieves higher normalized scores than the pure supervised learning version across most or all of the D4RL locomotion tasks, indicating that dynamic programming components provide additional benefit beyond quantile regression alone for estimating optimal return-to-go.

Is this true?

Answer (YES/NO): YES